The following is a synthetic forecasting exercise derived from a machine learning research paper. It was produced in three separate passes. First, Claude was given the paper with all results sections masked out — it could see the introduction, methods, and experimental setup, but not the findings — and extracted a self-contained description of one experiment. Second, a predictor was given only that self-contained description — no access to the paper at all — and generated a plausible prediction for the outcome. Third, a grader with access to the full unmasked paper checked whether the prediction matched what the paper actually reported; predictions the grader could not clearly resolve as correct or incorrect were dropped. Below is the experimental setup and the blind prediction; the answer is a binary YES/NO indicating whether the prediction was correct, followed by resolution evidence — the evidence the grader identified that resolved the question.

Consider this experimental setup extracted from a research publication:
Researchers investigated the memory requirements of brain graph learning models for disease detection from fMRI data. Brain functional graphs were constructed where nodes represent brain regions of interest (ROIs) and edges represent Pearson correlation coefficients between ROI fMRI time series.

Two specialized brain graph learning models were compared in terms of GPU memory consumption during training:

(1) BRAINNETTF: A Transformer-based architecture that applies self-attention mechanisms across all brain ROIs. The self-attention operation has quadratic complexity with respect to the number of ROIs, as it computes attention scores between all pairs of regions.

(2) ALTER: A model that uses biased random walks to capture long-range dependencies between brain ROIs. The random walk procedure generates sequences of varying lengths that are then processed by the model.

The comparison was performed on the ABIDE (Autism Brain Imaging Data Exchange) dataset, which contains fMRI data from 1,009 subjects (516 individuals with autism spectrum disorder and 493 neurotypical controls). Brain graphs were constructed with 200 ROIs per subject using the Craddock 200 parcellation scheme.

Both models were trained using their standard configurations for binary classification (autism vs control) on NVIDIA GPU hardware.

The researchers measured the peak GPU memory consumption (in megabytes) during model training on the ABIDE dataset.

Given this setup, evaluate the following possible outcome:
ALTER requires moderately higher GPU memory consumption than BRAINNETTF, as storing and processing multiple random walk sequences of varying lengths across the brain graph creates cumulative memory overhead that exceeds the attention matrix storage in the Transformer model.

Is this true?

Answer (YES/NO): YES